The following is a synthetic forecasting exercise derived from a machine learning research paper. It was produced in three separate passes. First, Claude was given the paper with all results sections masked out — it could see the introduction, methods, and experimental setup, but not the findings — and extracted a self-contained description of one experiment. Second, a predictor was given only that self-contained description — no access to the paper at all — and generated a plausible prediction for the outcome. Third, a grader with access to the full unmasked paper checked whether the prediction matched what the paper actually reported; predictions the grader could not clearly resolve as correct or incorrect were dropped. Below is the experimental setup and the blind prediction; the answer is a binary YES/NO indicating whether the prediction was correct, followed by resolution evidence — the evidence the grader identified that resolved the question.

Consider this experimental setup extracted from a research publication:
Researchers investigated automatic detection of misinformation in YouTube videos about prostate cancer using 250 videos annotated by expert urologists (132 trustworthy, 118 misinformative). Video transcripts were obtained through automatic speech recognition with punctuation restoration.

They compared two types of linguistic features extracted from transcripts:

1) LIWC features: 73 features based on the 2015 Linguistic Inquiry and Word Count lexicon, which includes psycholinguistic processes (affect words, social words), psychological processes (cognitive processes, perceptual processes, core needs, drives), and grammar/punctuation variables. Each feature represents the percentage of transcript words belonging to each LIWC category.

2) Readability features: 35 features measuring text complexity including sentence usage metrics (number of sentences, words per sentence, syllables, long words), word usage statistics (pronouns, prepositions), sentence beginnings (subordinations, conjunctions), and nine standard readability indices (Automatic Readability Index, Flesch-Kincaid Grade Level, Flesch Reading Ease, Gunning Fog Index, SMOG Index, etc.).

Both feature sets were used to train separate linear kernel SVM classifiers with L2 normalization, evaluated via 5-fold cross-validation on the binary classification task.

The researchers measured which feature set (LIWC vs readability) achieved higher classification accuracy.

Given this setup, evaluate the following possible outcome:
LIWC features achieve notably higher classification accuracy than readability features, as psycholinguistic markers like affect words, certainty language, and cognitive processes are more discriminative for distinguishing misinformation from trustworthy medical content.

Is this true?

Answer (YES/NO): YES